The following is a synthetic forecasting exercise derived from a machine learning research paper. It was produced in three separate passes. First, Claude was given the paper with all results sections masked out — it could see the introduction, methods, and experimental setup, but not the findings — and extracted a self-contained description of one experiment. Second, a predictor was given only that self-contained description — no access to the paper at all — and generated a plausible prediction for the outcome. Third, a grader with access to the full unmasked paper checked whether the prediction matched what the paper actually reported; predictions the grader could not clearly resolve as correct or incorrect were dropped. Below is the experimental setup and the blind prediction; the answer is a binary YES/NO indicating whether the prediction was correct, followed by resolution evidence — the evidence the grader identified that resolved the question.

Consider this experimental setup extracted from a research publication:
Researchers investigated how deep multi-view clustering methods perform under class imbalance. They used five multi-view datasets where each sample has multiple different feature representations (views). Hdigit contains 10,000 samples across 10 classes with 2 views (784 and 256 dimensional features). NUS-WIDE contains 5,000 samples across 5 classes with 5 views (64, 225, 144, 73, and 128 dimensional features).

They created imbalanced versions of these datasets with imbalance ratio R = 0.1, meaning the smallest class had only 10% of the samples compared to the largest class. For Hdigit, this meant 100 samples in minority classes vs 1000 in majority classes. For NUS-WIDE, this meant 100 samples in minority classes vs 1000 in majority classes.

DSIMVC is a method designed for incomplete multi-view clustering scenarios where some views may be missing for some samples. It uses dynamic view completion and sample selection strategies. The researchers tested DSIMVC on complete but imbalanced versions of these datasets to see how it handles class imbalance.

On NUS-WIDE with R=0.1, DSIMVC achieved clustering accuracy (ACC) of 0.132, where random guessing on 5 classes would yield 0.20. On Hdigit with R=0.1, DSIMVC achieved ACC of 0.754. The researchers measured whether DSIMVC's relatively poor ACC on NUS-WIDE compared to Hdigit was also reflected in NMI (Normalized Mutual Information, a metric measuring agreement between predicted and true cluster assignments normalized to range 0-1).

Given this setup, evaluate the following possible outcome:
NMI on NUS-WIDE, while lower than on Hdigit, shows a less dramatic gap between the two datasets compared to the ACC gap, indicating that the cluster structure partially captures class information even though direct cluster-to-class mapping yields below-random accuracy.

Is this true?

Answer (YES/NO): YES